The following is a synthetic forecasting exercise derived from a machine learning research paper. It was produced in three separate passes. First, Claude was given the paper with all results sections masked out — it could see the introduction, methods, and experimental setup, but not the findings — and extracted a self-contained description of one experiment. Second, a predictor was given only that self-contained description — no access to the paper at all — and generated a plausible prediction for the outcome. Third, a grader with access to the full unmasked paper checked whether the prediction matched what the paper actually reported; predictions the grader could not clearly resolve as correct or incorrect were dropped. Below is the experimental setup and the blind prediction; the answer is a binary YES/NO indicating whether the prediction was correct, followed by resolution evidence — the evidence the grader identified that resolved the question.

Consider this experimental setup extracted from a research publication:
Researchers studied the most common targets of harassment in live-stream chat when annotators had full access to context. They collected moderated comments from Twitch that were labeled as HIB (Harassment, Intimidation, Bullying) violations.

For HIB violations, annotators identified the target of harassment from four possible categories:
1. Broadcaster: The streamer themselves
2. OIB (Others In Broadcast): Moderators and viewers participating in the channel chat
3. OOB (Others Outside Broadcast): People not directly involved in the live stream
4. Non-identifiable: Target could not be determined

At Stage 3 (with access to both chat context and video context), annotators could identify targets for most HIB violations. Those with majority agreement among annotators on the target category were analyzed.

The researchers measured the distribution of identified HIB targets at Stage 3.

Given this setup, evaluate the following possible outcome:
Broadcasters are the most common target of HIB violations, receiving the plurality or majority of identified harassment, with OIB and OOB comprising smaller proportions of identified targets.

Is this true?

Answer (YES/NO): YES